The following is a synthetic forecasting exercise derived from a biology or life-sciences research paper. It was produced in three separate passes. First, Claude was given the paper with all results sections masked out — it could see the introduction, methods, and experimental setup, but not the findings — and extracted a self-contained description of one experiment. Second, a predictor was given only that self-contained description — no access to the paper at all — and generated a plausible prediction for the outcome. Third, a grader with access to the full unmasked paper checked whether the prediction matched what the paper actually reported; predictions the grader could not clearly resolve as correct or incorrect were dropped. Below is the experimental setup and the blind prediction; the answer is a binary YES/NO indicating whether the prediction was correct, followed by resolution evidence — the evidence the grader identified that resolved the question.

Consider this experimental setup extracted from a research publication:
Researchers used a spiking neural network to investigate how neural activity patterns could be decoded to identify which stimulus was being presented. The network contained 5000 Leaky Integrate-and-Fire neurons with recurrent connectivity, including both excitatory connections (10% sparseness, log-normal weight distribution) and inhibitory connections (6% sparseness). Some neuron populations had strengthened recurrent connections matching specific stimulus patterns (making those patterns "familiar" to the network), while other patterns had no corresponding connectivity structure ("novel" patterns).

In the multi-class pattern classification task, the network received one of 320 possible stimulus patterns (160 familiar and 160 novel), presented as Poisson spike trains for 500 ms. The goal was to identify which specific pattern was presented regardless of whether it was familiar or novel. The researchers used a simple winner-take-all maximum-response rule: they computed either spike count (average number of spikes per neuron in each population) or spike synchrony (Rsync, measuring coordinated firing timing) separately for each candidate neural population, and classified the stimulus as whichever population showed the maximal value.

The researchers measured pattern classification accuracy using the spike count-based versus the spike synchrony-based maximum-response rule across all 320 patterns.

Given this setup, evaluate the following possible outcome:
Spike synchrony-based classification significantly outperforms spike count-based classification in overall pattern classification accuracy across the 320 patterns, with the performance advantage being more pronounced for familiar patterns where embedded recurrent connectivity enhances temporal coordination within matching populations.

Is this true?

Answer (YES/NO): NO